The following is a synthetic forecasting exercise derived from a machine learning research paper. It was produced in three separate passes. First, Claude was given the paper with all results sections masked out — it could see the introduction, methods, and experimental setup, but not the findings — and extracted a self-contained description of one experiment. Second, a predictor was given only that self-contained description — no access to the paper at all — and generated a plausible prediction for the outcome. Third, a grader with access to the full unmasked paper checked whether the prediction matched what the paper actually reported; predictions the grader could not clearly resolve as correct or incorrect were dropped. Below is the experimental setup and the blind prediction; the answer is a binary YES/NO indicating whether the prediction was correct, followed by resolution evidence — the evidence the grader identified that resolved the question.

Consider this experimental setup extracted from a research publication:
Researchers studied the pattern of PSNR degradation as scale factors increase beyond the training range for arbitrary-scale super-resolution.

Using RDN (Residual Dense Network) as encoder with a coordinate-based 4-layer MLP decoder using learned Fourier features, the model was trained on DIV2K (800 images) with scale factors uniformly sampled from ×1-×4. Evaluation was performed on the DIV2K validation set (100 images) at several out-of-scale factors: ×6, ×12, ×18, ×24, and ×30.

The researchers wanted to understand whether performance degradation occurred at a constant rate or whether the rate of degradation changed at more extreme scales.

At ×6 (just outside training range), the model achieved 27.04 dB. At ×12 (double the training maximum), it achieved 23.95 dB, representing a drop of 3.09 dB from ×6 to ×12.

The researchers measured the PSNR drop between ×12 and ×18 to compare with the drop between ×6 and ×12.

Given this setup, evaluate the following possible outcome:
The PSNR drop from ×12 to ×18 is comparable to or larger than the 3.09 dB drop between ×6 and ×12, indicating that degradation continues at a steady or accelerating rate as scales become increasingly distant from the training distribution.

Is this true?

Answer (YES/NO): NO